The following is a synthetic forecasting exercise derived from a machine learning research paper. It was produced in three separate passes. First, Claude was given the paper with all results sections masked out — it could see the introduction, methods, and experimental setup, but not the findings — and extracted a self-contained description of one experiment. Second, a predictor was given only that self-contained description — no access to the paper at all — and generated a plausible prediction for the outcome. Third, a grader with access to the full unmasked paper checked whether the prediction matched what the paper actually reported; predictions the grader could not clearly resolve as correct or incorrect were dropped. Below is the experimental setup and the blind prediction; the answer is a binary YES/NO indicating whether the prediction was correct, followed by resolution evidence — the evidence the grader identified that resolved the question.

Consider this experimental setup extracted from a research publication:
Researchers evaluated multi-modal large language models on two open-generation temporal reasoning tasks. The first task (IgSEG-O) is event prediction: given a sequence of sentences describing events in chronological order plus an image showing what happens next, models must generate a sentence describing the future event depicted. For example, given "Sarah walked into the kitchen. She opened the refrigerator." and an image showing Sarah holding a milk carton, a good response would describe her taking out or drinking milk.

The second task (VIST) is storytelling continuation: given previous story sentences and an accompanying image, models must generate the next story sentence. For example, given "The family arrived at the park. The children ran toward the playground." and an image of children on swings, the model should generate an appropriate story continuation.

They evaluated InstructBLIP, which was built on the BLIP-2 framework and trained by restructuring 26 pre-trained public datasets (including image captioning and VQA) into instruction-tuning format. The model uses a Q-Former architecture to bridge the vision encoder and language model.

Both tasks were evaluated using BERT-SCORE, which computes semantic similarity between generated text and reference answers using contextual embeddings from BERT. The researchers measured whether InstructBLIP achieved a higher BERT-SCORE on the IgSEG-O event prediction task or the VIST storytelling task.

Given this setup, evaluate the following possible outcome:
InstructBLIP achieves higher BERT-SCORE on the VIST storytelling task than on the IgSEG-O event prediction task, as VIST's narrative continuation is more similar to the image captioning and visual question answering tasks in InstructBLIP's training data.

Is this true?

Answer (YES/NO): NO